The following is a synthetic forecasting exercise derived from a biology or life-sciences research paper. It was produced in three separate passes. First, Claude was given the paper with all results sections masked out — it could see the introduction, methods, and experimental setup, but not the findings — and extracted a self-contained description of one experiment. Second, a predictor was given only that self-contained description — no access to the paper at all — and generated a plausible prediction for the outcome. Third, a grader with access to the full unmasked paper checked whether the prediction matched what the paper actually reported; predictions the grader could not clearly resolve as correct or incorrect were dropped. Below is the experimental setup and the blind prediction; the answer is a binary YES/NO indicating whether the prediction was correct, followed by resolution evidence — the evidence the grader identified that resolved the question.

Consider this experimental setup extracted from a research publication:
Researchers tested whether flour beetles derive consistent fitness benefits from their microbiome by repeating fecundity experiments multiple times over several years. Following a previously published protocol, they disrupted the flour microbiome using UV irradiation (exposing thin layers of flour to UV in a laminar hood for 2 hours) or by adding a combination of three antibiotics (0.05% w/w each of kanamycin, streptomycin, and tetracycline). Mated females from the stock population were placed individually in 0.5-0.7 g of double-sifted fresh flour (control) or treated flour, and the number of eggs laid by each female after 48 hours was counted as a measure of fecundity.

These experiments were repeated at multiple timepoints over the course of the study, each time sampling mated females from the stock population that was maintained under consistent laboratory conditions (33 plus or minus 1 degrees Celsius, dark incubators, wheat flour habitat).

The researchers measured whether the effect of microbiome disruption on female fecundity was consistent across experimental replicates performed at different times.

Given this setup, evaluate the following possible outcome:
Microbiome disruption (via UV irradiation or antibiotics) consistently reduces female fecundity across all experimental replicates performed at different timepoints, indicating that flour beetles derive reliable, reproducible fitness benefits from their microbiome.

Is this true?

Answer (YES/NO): NO